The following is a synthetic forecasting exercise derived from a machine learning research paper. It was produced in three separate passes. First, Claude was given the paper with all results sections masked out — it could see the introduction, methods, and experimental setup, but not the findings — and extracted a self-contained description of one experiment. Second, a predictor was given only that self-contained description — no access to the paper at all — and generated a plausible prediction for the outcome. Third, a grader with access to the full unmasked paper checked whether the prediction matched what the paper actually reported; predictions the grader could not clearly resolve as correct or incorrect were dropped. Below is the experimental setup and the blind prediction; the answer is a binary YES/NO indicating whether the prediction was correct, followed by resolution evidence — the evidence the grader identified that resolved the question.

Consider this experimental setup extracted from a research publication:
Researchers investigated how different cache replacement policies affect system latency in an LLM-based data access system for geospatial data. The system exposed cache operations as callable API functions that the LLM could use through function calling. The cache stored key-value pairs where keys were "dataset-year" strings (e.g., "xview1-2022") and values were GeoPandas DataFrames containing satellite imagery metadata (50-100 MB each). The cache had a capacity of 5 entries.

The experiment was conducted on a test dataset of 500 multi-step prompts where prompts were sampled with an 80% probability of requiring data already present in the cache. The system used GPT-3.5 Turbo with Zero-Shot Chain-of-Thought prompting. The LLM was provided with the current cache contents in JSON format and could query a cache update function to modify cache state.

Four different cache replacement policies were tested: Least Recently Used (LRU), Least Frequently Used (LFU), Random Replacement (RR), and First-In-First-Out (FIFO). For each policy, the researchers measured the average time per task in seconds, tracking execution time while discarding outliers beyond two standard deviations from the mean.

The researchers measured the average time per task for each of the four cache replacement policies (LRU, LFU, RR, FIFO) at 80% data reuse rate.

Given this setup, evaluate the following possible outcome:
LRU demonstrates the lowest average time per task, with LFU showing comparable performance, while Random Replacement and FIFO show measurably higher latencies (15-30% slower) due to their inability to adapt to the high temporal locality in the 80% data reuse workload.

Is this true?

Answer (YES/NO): NO